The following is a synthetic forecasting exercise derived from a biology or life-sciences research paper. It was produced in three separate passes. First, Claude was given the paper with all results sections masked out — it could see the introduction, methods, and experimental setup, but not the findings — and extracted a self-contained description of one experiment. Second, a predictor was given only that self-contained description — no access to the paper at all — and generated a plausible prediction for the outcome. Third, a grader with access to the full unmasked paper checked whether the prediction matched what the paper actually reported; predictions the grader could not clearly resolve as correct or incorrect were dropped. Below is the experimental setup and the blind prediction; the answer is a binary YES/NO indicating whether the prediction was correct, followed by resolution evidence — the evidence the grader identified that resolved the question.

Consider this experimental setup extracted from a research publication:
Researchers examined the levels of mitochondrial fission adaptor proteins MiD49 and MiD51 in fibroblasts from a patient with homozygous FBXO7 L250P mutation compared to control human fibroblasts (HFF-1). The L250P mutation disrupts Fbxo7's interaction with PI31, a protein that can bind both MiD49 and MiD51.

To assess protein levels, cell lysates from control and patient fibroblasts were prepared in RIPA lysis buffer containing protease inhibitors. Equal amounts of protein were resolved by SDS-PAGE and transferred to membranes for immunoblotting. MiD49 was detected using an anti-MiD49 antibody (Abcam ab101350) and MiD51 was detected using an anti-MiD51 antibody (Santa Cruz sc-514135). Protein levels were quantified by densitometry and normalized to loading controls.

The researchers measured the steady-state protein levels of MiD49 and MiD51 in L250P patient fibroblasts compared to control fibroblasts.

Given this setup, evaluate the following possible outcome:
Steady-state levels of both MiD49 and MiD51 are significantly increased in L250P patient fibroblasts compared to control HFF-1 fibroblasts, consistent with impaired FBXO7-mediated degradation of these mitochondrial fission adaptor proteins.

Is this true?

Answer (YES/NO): NO